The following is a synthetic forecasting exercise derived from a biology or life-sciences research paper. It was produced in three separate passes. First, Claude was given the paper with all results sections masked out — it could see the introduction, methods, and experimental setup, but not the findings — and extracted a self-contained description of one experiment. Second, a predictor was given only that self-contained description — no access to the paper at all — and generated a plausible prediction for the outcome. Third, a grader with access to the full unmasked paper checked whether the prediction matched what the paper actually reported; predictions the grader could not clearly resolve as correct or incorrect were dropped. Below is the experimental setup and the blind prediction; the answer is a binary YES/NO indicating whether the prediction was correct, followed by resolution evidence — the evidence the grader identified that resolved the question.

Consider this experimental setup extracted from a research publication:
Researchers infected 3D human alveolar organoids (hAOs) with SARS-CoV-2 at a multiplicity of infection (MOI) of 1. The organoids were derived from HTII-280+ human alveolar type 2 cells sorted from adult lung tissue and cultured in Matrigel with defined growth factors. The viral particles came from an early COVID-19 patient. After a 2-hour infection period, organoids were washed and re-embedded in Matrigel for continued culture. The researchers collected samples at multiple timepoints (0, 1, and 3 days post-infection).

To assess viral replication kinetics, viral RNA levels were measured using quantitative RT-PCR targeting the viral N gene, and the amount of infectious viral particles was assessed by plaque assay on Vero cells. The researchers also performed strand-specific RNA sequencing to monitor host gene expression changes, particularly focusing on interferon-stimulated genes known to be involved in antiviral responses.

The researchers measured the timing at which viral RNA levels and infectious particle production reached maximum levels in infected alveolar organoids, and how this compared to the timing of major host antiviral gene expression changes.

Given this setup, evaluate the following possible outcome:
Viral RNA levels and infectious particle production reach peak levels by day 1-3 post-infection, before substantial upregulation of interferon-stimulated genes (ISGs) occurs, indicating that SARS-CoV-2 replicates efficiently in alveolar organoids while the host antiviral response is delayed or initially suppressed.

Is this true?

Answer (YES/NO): YES